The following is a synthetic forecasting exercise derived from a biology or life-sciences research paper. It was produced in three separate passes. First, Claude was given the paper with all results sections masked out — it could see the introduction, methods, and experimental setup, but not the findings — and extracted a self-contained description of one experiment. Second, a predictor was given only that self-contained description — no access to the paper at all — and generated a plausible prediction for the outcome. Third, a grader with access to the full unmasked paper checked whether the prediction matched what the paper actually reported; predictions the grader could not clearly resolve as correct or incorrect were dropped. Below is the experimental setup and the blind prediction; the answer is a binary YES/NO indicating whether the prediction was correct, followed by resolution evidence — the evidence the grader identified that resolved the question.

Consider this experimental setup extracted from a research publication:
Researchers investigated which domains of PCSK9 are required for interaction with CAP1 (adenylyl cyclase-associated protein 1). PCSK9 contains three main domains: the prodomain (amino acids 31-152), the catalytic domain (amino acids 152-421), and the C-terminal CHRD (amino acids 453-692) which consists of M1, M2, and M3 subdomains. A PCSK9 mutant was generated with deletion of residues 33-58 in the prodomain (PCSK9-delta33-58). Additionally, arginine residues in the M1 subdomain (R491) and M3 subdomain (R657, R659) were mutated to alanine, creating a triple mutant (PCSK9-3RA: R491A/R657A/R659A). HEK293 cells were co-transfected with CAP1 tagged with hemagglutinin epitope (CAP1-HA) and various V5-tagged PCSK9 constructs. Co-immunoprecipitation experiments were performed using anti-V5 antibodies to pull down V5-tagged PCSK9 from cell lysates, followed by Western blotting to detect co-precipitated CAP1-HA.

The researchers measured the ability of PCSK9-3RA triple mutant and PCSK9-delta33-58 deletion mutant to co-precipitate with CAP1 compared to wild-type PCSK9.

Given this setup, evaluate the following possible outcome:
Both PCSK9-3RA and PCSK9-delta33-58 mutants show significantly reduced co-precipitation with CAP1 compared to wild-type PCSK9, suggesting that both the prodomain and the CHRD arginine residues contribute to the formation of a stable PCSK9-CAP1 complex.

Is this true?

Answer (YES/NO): YES